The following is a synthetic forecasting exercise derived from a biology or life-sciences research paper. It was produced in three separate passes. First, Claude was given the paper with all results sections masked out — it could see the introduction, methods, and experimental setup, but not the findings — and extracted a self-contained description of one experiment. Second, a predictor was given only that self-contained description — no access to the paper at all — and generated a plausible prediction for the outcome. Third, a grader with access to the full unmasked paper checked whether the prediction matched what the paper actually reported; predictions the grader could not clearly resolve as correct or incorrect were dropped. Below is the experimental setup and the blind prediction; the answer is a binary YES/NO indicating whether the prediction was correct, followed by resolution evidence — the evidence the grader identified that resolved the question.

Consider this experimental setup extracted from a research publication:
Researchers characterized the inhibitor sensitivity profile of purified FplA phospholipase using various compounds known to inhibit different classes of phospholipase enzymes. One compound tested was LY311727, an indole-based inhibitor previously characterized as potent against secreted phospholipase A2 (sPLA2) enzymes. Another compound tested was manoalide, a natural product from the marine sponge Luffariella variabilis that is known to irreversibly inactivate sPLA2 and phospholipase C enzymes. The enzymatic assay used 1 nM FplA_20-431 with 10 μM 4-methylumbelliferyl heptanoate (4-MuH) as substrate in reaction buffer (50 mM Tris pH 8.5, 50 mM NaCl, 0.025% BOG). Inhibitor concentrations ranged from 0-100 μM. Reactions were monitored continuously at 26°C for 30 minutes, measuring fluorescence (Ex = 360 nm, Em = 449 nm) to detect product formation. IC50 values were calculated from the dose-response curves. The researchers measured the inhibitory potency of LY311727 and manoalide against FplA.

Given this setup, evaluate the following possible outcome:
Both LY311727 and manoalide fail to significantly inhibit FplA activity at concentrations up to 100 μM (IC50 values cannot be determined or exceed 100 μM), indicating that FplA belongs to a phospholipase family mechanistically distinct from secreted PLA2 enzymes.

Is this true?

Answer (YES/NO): YES